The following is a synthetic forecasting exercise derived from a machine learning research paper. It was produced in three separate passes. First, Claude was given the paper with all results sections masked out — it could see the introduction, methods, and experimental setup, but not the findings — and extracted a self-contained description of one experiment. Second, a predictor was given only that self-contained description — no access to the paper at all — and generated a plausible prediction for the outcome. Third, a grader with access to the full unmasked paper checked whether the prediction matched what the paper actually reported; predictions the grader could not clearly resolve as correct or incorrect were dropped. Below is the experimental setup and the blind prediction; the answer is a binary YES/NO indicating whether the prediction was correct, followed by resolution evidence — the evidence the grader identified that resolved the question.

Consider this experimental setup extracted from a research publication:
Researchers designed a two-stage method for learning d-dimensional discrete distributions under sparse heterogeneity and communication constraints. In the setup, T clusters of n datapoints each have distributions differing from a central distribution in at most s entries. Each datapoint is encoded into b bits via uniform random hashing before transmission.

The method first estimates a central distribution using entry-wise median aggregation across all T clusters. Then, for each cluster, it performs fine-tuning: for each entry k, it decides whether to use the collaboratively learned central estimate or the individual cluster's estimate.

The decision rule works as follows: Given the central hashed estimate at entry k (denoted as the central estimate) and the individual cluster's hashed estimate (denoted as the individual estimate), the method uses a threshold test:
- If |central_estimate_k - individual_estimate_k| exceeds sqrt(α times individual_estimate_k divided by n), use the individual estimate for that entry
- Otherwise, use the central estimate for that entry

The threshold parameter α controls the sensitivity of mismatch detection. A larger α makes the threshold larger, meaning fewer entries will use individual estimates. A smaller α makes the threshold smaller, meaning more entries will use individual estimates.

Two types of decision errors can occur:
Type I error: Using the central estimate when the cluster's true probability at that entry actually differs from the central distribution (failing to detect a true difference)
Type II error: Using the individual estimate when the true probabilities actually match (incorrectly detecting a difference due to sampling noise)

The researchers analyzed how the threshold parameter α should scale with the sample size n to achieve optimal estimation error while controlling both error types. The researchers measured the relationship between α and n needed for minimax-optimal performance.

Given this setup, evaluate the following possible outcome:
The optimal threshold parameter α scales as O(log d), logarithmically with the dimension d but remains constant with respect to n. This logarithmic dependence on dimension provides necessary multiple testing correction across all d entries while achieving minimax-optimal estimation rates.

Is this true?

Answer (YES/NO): NO